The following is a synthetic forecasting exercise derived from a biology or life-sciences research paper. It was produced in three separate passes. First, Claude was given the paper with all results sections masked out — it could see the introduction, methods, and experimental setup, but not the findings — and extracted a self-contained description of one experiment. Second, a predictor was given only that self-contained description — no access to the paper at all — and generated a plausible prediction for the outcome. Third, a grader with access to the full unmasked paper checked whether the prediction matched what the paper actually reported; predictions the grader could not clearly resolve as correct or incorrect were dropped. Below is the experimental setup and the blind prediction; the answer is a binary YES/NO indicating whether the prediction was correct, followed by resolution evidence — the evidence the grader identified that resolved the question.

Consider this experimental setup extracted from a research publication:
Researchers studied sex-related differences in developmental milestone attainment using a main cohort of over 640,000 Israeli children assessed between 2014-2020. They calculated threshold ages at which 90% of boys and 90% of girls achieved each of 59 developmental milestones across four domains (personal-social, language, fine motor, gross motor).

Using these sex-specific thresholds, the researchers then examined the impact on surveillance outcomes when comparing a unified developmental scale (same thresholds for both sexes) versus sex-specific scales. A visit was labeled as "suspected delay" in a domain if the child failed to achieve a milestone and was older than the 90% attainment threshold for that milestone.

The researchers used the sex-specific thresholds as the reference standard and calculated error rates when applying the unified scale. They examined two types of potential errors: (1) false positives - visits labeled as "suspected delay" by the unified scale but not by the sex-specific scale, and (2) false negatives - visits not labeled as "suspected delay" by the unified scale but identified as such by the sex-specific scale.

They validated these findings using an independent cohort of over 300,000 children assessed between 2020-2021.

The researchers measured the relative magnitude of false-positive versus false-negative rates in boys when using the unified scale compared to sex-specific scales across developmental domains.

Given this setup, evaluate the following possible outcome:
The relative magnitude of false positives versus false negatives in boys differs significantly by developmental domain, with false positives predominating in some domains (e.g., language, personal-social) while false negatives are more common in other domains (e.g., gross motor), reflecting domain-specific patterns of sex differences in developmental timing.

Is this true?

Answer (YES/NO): NO